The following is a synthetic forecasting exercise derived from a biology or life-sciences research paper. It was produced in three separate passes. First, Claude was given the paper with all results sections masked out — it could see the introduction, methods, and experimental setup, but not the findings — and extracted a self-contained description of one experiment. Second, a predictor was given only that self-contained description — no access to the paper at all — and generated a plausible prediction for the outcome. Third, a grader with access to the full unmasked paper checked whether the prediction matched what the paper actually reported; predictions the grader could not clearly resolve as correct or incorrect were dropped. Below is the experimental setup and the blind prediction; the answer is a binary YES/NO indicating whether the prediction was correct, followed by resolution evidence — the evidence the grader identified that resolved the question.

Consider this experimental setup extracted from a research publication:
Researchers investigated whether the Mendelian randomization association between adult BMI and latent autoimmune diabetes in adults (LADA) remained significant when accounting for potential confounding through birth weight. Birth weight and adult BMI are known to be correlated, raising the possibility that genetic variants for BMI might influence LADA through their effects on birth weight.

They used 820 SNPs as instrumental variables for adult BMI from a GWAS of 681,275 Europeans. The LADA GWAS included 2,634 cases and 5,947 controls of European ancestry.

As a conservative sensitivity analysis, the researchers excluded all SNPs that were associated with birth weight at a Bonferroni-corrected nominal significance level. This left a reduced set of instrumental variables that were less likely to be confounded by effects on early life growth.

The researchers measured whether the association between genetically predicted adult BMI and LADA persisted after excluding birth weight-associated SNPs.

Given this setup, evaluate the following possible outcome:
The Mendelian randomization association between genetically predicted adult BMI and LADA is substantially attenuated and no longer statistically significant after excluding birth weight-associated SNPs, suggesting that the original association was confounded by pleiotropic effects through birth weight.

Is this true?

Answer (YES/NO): NO